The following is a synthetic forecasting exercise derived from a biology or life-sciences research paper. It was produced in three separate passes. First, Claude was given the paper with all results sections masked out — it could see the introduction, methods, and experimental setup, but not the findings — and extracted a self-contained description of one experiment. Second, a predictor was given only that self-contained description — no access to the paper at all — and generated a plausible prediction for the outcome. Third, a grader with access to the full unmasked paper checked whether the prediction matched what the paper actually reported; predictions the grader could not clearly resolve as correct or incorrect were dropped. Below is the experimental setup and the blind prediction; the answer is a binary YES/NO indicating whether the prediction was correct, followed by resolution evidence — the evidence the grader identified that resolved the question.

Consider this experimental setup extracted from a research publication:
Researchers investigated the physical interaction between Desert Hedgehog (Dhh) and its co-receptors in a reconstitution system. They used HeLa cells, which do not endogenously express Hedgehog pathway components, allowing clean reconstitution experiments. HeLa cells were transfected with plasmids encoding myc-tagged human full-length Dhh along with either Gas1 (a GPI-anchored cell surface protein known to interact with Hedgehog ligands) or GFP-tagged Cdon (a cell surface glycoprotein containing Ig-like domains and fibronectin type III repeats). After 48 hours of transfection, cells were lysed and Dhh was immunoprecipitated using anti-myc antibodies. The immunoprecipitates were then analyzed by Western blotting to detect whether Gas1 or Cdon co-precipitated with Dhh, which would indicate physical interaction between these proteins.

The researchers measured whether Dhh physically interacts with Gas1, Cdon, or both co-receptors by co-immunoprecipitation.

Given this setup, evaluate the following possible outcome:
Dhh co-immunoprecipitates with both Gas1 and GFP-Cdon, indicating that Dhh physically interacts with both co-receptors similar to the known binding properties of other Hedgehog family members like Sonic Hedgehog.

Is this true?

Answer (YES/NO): NO